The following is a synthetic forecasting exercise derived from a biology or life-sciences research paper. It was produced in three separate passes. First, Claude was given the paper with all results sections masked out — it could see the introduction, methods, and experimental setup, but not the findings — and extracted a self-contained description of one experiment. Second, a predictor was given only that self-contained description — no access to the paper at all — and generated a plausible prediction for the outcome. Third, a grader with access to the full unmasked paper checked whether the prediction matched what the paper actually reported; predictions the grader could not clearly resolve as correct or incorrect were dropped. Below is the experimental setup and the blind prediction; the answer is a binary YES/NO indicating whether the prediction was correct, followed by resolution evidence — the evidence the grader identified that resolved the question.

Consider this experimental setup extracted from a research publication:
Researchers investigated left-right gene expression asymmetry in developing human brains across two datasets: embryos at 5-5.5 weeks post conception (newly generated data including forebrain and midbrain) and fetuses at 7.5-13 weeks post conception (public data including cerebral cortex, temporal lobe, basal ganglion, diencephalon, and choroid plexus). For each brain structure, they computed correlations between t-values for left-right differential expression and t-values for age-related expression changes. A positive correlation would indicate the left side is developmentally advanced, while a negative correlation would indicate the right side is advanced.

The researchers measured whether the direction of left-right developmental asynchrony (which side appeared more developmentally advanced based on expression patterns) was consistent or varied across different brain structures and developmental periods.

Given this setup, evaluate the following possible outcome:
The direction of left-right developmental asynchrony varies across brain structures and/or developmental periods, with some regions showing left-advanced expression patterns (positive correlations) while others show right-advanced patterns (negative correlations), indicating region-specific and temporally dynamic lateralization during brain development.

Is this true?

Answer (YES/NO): YES